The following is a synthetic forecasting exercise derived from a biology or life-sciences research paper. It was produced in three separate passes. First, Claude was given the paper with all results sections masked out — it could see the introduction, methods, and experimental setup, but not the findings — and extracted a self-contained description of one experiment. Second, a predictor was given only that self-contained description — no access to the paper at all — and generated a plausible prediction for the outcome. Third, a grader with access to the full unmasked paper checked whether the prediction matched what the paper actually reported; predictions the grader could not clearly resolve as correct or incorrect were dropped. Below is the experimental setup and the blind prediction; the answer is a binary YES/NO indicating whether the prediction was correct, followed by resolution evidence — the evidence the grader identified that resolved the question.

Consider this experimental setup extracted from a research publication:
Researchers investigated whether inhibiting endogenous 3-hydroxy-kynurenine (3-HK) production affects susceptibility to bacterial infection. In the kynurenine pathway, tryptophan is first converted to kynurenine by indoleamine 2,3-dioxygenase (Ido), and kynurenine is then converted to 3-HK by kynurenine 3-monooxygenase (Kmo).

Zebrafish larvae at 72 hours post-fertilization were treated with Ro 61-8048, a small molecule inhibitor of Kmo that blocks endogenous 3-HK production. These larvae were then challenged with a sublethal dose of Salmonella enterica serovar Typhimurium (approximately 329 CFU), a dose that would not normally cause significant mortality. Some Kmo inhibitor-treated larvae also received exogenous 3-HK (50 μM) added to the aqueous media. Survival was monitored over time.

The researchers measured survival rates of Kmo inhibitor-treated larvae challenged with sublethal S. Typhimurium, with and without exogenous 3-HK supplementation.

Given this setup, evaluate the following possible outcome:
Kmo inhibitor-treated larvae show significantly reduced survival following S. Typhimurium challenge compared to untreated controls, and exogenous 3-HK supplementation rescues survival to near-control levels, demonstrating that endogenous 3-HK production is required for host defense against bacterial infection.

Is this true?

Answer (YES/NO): YES